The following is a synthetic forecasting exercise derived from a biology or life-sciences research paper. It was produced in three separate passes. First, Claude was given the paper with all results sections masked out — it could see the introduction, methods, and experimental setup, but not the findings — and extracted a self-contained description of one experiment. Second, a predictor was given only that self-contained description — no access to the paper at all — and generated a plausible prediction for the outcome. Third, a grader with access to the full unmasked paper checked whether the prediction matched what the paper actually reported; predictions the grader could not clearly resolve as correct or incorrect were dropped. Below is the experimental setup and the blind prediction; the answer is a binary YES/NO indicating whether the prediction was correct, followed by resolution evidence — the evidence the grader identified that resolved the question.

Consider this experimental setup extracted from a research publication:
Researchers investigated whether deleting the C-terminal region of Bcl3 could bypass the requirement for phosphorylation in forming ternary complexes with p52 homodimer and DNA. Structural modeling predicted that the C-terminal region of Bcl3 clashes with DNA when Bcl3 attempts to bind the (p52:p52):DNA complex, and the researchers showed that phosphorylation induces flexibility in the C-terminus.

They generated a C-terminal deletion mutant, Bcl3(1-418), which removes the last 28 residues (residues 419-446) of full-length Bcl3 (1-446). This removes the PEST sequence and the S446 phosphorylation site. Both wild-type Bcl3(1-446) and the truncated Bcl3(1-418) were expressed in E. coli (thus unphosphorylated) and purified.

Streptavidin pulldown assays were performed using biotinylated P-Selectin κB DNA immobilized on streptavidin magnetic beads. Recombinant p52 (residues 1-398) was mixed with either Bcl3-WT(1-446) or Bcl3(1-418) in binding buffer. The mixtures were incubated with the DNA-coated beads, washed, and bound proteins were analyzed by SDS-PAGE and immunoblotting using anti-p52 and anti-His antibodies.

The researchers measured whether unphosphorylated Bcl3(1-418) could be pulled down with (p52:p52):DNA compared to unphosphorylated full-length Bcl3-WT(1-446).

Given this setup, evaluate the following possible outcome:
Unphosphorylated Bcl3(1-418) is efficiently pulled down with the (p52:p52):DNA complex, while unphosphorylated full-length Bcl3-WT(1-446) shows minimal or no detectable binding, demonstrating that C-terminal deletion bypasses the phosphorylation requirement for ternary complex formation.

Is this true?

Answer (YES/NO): YES